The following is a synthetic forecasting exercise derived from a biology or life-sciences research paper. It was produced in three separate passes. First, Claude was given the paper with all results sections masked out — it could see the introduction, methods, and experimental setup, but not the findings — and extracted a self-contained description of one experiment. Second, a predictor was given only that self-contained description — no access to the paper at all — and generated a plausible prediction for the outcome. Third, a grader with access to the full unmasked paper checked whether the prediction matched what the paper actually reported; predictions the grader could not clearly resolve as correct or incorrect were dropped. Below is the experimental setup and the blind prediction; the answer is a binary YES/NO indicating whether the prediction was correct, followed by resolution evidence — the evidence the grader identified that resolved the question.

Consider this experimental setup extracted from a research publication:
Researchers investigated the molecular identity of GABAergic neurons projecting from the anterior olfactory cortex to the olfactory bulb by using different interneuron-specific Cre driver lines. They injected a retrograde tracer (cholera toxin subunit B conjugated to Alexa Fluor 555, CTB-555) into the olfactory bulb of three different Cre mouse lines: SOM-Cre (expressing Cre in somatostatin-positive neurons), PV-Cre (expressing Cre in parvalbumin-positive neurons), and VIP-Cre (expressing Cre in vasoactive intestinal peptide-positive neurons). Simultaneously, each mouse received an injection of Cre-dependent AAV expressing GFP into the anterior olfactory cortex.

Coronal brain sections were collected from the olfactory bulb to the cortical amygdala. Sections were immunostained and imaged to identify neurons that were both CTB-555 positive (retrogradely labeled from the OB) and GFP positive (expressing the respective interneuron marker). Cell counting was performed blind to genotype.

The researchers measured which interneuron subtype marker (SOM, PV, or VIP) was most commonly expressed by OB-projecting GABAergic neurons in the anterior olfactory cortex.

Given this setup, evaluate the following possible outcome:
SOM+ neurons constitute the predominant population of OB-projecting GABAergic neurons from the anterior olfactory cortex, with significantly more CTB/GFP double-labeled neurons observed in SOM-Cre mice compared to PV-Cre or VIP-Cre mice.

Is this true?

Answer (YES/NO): NO